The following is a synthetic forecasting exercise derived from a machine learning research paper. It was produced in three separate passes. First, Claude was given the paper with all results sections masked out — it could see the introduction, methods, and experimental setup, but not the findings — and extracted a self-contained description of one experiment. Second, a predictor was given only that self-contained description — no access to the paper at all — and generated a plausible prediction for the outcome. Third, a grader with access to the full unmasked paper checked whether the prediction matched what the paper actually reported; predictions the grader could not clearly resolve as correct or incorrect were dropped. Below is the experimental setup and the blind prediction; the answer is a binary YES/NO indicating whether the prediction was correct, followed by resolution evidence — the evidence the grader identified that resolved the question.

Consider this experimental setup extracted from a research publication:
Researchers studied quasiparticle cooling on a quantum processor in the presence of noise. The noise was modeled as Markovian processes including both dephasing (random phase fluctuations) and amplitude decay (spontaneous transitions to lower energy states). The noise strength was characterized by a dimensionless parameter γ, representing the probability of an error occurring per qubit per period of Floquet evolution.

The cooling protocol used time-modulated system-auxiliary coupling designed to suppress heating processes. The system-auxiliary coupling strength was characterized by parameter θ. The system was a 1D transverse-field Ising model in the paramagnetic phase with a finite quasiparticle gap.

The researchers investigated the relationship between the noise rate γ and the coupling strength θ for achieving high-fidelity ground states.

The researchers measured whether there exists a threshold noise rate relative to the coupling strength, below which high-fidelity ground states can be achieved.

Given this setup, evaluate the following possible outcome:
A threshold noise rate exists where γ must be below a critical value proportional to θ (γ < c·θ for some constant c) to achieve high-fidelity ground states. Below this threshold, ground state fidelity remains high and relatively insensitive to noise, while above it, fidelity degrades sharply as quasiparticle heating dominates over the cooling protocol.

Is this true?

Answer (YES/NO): NO